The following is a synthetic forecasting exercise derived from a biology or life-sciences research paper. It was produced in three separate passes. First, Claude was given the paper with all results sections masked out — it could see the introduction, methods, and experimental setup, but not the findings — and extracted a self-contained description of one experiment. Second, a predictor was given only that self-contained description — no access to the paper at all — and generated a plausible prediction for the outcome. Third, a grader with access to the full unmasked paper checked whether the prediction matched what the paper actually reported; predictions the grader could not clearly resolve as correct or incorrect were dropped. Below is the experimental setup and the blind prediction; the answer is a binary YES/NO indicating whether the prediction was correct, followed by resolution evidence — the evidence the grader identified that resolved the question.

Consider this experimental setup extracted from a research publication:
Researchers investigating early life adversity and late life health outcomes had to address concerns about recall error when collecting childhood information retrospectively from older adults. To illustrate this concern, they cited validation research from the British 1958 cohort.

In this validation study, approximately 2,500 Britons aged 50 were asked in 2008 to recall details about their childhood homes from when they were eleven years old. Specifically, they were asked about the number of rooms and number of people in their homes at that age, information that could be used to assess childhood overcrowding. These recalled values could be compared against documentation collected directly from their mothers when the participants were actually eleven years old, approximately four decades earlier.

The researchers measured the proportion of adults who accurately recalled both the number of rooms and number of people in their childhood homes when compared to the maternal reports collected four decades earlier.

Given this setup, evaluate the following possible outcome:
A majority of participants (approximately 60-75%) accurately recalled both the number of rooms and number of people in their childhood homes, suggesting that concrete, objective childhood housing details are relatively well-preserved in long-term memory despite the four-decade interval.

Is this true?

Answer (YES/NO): NO